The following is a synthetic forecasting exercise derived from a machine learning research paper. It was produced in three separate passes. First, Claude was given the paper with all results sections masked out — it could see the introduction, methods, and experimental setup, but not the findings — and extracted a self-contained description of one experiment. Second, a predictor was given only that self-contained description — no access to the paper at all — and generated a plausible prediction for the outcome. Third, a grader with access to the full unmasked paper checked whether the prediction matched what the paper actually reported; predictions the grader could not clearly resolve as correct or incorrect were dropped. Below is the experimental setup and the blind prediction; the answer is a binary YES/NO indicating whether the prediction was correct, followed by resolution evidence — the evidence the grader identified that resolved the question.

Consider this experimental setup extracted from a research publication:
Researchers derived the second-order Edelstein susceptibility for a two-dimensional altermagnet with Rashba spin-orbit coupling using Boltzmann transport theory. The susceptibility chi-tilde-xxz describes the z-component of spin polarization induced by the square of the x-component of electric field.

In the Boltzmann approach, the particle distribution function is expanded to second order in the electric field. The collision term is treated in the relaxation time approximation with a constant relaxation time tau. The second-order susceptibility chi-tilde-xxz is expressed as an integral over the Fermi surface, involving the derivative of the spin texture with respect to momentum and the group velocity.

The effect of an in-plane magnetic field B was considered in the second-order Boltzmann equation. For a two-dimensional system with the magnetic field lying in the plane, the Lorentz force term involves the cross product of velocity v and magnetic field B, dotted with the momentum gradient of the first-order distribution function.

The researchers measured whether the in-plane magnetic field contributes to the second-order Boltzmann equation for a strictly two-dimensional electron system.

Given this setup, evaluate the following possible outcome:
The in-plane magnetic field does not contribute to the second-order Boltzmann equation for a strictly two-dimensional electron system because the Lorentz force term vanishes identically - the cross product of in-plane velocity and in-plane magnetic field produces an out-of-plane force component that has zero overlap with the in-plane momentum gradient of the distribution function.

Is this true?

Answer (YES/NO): YES